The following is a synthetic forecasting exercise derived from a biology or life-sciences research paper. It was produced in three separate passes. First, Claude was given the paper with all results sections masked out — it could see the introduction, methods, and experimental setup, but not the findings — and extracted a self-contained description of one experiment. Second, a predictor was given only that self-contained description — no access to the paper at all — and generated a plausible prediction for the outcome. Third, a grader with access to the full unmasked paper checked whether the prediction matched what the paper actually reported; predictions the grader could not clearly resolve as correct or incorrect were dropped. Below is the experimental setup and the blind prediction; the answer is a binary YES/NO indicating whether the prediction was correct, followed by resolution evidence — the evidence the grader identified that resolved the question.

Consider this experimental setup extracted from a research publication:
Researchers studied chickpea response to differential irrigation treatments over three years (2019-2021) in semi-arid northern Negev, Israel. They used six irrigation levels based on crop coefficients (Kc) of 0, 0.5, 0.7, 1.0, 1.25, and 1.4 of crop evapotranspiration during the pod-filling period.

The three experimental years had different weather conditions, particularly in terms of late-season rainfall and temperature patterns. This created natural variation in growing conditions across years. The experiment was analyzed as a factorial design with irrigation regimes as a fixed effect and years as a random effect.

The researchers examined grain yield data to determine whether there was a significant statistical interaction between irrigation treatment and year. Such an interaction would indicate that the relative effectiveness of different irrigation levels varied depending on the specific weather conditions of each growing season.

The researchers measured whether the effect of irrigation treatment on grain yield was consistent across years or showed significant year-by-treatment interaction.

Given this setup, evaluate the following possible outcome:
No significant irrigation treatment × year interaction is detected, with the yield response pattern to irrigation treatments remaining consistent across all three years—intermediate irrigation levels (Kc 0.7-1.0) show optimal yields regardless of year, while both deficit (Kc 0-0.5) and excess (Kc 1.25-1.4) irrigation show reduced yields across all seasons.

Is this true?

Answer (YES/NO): NO